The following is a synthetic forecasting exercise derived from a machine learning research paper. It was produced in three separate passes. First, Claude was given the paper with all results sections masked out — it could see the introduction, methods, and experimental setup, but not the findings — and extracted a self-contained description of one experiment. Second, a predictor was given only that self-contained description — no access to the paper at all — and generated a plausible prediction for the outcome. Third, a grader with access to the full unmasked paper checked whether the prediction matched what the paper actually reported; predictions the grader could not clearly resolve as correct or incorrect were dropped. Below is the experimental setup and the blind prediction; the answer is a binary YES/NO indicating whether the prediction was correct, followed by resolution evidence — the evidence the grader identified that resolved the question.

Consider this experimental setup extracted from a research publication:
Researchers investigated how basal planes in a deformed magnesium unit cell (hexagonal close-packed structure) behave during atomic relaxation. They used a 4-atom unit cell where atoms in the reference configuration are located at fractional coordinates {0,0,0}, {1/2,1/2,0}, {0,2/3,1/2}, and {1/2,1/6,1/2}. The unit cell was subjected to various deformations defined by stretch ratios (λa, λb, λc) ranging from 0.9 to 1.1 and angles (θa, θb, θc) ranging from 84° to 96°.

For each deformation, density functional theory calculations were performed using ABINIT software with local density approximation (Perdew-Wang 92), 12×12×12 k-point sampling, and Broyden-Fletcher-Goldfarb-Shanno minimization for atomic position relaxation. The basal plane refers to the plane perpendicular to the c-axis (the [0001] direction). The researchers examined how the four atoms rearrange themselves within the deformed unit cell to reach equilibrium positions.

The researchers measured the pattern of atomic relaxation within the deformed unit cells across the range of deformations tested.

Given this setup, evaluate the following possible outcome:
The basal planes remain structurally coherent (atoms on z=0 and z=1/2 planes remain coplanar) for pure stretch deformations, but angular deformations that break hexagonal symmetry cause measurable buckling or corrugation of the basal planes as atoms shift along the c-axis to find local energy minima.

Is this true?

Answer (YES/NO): NO